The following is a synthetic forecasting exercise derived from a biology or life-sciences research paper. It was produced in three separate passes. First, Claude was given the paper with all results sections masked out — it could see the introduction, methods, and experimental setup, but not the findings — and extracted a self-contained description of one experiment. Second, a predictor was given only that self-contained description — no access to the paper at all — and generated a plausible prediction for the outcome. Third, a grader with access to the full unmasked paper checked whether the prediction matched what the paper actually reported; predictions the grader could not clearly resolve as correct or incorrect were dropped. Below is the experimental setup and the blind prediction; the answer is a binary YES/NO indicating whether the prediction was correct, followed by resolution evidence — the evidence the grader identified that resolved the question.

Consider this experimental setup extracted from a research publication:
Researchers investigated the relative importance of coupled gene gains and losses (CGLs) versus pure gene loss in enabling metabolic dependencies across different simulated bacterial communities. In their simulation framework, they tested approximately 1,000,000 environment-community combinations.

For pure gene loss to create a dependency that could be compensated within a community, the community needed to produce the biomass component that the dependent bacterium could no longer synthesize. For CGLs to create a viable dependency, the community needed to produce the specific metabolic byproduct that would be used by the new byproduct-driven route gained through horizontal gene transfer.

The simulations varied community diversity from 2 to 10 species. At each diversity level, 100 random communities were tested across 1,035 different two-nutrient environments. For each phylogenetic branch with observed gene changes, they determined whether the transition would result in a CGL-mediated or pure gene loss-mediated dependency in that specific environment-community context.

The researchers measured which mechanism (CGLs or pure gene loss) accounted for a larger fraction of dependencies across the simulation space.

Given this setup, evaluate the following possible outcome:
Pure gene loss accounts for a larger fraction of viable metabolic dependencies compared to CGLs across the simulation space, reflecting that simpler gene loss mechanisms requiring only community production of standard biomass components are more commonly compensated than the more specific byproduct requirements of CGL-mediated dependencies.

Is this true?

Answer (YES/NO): NO